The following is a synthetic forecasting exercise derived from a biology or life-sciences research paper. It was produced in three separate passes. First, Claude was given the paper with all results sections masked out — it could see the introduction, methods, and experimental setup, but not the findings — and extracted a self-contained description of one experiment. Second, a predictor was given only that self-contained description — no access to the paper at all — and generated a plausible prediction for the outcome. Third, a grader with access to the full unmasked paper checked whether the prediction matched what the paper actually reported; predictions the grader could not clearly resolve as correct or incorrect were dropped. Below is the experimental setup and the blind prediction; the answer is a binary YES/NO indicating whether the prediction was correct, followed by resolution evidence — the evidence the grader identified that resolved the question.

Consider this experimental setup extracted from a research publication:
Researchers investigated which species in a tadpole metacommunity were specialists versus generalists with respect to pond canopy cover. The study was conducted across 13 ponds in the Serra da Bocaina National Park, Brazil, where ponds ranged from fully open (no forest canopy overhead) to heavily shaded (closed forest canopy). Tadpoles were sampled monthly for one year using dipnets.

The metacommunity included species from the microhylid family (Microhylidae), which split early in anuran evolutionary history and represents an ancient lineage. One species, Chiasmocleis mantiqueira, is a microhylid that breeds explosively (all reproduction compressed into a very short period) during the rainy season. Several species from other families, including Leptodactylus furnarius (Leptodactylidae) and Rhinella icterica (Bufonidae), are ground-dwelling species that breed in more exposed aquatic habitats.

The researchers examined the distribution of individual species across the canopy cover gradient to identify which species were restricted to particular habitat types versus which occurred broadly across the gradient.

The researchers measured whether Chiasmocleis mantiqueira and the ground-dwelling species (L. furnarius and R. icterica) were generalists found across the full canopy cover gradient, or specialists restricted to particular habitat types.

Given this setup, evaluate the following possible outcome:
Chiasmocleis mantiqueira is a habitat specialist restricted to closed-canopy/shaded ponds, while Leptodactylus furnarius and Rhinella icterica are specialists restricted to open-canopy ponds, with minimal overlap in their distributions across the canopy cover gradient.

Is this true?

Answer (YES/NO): YES